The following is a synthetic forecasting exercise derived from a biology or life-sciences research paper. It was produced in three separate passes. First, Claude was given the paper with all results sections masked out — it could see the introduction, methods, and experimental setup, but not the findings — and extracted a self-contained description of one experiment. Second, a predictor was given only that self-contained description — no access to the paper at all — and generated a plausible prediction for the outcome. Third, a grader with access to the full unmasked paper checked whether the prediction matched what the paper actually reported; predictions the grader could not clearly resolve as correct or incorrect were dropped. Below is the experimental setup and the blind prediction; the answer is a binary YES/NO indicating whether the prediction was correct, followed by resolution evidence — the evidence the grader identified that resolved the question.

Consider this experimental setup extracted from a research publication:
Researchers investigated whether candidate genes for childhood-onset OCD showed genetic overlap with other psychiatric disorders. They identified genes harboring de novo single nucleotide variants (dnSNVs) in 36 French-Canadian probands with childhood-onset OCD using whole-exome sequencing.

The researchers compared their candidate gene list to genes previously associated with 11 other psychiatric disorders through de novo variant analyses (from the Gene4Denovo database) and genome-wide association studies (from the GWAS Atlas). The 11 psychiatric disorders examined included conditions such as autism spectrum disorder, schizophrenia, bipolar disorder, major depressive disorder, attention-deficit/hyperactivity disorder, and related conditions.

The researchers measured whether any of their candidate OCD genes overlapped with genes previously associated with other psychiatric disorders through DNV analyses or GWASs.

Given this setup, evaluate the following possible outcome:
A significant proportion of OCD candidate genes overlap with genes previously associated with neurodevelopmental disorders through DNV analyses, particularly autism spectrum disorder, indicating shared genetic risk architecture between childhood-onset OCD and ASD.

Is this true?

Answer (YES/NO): NO